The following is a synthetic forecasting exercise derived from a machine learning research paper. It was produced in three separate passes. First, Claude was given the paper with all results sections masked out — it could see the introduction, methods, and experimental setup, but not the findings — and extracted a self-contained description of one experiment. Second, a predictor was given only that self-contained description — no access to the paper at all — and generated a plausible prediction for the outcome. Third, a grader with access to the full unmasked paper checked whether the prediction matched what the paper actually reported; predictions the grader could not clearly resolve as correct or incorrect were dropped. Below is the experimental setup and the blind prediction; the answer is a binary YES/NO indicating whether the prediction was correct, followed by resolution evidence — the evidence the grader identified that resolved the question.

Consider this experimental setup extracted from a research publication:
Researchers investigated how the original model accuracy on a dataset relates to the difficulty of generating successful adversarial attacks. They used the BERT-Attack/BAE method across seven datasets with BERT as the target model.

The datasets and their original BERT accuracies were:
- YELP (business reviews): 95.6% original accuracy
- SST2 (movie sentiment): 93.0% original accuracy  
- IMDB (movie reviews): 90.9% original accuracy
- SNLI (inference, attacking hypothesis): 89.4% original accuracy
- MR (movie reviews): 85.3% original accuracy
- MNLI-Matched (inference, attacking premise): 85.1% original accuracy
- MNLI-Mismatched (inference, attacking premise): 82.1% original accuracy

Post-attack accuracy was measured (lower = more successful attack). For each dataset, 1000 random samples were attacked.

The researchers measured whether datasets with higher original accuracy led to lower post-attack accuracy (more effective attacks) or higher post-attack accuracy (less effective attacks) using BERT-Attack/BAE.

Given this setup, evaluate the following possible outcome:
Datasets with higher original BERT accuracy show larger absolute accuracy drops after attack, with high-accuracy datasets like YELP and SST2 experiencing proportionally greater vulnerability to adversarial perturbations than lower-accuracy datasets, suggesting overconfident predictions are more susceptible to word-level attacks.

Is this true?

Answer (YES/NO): YES